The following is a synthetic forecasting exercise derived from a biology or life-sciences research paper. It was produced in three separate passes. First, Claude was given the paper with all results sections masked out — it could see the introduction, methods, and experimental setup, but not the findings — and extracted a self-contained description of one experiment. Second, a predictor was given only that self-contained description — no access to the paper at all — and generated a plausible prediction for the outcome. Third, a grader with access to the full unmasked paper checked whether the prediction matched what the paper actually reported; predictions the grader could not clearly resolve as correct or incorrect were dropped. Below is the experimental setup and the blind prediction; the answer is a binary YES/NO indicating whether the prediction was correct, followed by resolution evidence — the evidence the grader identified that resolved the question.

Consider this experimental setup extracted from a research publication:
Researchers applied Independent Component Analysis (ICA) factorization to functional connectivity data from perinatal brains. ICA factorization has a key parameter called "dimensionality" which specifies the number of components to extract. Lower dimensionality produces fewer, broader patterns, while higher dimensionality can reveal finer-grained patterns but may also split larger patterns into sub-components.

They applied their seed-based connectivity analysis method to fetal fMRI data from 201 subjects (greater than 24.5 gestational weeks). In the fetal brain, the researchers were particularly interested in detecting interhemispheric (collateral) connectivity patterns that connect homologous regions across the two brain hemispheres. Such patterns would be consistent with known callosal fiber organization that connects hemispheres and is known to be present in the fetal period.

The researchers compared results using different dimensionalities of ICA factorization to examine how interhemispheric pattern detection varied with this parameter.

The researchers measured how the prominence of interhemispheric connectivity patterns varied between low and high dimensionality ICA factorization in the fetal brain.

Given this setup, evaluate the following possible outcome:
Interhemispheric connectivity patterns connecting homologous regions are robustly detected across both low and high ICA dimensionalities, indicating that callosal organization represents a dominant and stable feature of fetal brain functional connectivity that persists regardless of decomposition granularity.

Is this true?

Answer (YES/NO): NO